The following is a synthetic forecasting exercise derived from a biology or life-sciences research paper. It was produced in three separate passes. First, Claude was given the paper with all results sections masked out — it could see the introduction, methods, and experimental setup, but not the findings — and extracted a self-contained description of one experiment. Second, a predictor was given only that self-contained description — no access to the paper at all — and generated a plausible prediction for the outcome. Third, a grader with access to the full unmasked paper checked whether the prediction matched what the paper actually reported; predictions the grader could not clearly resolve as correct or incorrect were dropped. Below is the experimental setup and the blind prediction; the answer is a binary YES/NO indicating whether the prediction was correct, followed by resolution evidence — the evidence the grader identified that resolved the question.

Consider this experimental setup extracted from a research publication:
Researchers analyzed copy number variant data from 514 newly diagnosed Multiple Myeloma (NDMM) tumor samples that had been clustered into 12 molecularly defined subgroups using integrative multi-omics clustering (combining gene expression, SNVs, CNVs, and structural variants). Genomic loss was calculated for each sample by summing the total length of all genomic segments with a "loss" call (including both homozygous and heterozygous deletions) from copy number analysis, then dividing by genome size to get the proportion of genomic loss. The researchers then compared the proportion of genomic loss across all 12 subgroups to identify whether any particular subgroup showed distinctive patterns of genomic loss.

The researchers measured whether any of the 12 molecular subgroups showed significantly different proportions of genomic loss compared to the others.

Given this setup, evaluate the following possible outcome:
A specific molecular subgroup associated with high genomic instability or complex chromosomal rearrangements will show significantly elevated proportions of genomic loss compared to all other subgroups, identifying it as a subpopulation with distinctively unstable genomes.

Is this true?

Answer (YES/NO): YES